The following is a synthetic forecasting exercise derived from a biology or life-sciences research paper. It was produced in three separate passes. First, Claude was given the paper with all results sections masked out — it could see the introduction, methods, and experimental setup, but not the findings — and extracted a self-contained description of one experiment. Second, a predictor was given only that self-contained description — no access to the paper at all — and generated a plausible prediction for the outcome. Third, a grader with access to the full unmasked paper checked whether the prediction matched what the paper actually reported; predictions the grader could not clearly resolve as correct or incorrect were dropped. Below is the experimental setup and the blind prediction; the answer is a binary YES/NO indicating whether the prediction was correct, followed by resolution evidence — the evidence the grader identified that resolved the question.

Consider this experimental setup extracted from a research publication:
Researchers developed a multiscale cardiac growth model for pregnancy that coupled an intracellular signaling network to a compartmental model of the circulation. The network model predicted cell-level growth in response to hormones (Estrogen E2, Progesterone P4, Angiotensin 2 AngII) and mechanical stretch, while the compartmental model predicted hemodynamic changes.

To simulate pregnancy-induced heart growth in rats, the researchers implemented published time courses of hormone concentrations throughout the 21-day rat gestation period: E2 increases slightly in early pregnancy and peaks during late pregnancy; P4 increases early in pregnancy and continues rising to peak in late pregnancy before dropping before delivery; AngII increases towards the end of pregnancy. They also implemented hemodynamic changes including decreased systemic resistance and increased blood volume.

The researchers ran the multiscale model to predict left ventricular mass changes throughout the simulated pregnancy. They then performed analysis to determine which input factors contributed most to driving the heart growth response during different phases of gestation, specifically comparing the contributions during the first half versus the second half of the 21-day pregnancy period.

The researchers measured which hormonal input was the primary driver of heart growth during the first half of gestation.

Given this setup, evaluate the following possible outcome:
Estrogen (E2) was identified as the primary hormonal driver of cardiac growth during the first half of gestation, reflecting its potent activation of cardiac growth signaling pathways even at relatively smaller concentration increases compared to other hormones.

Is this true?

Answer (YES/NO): NO